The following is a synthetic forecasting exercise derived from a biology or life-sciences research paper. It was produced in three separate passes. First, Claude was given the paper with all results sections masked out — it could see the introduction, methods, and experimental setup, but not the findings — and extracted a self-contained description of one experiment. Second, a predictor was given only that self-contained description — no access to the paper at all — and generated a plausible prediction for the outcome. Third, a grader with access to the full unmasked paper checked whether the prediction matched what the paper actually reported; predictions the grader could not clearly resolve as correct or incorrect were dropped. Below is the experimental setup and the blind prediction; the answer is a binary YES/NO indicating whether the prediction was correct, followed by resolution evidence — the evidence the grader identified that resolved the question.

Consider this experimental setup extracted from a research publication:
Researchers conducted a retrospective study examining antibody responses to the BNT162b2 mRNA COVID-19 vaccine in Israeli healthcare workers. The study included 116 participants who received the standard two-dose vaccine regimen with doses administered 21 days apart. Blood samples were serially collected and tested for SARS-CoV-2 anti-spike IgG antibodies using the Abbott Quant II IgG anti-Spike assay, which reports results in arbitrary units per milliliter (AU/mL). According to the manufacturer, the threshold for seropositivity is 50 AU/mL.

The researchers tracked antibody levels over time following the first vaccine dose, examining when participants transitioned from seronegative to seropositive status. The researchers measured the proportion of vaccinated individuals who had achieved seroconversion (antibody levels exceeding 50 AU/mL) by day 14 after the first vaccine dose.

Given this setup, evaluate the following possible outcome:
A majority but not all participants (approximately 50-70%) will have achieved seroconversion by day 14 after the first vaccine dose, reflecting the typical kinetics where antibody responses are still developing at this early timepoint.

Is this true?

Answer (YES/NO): NO